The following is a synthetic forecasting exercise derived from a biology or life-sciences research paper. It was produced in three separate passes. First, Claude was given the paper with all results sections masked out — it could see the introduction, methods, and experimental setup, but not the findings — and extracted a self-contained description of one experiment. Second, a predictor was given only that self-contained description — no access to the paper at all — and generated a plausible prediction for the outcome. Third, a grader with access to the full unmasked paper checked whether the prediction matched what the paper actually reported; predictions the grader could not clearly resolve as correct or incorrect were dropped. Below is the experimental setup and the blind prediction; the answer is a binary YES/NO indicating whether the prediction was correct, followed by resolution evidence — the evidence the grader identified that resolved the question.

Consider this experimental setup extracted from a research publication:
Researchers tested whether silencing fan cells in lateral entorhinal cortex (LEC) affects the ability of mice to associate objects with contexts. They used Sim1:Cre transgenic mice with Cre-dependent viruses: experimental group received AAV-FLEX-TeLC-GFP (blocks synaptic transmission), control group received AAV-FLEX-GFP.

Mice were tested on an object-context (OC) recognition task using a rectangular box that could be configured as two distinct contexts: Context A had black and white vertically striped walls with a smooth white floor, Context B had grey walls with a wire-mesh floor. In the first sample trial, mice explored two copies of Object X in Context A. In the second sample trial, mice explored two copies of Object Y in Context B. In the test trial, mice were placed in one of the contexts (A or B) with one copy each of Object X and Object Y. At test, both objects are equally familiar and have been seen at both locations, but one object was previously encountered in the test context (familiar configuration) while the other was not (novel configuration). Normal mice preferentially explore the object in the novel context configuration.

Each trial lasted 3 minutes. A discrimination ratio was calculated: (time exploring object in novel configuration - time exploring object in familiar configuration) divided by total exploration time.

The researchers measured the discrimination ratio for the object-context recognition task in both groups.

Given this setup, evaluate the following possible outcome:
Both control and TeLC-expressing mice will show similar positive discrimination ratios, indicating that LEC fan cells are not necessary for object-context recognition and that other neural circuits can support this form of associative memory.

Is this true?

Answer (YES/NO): YES